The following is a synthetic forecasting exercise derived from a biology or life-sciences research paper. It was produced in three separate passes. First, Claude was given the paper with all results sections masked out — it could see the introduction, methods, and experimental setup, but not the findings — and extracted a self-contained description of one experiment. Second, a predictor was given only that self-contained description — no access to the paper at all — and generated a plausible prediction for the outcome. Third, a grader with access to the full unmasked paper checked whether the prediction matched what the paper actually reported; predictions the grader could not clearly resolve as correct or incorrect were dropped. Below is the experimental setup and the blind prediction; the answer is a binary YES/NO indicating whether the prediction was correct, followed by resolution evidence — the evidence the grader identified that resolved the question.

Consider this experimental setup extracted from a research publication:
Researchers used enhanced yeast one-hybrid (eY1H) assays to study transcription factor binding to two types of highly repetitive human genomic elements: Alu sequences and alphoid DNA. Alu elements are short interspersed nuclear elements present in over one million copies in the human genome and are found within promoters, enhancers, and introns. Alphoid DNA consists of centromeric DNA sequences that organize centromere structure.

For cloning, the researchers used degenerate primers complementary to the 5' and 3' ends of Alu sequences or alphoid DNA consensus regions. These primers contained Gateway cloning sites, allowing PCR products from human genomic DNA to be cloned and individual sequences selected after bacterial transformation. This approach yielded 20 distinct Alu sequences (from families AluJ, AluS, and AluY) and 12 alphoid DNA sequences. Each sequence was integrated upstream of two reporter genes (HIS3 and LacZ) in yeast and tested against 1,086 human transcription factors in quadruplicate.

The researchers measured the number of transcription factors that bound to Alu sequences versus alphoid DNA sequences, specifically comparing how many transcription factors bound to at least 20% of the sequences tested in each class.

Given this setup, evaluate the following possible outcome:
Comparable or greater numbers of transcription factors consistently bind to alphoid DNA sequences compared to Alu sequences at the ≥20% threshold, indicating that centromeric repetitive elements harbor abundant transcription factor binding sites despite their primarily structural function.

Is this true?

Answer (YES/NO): NO